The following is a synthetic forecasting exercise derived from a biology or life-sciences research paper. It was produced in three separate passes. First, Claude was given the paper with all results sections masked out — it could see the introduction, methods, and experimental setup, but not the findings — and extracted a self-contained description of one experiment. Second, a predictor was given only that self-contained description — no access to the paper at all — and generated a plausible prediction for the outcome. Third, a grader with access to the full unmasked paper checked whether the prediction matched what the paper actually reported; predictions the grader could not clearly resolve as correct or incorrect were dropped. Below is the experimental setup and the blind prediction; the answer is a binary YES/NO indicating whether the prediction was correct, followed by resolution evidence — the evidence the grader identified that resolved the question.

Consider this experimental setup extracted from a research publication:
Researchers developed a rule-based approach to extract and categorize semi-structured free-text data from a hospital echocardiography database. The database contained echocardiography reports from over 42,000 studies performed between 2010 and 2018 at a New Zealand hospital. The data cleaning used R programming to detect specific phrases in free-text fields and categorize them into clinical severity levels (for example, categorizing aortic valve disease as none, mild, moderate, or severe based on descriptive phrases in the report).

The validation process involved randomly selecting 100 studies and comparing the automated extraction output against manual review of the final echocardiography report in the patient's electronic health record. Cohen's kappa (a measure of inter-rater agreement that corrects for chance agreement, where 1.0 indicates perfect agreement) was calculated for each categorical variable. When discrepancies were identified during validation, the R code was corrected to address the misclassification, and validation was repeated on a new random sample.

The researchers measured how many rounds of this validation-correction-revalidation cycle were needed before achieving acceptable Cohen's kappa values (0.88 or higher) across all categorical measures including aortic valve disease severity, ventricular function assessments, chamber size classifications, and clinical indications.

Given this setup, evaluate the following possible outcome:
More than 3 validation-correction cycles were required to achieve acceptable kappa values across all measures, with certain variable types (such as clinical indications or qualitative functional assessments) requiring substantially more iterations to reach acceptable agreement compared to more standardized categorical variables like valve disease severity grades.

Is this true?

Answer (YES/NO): NO